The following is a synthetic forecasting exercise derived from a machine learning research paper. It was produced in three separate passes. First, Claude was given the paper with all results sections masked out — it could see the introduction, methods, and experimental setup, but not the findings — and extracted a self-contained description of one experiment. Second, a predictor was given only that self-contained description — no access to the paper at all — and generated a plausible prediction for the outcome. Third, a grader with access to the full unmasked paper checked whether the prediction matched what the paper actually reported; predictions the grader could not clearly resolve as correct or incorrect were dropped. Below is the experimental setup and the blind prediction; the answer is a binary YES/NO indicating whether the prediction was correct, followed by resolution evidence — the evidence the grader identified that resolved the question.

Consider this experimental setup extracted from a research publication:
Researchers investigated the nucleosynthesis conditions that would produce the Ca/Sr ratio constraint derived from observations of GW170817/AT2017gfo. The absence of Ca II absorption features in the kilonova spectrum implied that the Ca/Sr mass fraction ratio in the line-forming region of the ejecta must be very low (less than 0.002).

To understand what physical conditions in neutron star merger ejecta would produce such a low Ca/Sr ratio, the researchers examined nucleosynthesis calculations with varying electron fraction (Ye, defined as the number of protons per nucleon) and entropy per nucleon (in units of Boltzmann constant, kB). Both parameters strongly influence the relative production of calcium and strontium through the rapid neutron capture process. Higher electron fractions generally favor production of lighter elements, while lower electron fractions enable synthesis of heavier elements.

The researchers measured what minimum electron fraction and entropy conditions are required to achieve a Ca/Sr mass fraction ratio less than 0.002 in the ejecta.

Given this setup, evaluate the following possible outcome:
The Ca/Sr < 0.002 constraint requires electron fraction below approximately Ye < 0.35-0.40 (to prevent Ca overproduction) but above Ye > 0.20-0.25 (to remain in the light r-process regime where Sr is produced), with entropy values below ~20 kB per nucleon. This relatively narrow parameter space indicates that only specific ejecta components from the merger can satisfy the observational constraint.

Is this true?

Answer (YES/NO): NO